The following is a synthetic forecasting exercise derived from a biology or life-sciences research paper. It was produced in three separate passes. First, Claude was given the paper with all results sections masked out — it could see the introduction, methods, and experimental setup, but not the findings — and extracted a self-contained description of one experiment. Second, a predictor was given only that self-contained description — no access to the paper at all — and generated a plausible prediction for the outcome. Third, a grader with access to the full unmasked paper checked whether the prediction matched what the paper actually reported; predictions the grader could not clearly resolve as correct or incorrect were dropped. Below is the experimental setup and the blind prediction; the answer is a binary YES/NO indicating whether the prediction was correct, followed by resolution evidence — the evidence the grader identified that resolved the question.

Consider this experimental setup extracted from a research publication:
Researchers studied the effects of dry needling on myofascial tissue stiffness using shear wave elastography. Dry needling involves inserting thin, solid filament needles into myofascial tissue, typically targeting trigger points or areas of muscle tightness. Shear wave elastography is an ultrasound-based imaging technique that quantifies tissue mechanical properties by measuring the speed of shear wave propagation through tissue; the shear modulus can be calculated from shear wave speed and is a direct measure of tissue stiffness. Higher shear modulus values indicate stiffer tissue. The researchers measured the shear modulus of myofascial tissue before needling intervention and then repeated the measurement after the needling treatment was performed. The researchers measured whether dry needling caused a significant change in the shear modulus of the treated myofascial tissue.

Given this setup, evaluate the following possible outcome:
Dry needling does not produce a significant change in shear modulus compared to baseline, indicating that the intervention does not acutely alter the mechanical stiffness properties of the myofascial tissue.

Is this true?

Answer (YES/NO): NO